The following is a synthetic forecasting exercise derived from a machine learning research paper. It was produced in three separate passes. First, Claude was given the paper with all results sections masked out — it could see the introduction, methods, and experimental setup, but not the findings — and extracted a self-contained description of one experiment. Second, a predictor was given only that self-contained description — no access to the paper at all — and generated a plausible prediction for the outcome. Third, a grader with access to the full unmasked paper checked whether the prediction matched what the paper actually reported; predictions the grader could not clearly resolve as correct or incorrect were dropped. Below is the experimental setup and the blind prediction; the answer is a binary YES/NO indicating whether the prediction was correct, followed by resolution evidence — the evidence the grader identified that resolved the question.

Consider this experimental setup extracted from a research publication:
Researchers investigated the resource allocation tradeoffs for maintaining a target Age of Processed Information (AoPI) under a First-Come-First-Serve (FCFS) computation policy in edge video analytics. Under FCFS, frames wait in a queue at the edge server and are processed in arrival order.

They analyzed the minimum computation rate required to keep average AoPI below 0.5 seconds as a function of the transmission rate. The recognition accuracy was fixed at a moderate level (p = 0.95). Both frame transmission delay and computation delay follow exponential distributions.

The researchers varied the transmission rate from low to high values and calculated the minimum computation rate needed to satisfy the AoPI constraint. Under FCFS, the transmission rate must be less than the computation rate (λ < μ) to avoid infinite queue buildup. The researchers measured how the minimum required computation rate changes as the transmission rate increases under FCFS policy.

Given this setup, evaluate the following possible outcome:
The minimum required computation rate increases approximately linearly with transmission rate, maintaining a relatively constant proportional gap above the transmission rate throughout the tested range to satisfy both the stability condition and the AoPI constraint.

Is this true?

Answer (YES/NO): NO